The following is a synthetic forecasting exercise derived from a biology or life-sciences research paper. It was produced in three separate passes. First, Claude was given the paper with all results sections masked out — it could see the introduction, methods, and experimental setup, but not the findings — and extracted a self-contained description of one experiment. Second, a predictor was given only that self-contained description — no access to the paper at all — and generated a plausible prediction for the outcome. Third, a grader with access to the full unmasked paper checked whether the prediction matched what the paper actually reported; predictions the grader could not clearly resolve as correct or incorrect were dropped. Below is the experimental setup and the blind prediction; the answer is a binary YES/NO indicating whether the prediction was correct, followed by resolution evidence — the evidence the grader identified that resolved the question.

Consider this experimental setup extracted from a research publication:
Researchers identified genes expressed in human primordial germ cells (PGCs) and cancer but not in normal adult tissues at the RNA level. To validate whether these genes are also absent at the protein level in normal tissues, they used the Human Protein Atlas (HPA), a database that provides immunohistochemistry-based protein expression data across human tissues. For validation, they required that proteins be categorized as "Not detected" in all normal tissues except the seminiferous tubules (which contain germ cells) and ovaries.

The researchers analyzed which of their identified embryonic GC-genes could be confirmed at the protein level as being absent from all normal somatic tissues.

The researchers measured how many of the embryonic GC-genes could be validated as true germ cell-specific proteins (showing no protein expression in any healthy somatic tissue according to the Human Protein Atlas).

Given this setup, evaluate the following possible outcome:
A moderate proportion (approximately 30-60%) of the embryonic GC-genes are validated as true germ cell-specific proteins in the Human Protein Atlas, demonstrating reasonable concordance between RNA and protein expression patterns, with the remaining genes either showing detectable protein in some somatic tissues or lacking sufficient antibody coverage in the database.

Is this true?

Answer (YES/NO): NO